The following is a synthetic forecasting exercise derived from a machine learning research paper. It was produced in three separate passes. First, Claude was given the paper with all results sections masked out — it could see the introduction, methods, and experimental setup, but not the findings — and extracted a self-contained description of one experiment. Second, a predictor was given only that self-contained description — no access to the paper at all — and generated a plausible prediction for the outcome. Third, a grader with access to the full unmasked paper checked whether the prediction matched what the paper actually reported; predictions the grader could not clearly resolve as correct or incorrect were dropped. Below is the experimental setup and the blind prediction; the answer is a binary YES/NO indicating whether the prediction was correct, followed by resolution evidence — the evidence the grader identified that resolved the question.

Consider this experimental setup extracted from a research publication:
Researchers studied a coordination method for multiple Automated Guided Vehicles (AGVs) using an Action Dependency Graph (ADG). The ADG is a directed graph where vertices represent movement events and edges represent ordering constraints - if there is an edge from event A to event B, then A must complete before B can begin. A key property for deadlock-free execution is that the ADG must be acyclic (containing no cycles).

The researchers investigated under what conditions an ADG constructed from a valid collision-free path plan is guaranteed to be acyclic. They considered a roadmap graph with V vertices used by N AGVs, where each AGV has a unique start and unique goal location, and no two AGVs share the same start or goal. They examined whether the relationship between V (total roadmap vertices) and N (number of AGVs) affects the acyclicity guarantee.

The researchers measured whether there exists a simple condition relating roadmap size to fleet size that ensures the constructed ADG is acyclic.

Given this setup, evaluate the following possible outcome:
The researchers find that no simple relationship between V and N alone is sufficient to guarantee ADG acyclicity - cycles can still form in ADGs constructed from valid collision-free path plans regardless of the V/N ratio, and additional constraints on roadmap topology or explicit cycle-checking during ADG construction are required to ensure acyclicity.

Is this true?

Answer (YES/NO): YES